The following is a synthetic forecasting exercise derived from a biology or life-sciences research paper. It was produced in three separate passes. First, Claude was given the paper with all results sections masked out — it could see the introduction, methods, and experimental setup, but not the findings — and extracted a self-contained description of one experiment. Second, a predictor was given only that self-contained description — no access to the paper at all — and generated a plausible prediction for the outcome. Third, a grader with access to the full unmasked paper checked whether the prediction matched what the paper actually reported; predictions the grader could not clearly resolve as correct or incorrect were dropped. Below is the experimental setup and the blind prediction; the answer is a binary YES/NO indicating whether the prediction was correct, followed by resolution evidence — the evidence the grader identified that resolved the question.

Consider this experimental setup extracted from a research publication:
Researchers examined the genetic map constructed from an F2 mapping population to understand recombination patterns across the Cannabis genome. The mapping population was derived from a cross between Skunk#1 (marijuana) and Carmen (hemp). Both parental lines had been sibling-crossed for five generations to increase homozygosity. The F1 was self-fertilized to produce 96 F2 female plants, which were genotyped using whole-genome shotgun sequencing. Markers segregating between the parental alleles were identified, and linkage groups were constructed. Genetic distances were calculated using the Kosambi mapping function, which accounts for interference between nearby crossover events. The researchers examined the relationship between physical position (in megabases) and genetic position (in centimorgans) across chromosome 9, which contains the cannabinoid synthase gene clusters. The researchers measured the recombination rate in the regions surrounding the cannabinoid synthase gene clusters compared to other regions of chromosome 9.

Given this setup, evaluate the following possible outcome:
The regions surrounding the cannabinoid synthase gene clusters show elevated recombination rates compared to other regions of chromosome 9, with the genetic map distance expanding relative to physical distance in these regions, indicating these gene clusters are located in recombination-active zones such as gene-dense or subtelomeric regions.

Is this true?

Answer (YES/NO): NO